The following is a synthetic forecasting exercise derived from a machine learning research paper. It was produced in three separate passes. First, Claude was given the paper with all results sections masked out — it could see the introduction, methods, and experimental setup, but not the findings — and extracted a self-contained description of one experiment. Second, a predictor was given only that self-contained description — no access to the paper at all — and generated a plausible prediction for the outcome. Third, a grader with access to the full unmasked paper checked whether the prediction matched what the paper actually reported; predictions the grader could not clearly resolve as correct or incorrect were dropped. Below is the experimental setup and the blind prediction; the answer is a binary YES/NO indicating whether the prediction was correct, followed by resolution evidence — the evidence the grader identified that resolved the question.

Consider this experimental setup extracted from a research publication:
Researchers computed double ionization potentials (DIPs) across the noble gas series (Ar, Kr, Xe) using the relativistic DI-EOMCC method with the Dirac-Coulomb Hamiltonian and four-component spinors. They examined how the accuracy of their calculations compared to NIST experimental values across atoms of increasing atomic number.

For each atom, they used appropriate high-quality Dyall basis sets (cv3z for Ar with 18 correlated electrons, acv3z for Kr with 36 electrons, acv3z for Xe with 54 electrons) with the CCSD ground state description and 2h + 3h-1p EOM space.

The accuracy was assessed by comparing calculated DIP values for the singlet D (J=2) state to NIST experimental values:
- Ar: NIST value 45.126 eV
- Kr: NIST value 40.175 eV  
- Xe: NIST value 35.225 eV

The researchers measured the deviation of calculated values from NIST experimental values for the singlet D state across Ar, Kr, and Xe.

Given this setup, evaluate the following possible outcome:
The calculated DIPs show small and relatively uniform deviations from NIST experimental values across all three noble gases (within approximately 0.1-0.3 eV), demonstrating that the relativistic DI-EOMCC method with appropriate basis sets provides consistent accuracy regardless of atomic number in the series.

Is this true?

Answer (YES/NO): NO